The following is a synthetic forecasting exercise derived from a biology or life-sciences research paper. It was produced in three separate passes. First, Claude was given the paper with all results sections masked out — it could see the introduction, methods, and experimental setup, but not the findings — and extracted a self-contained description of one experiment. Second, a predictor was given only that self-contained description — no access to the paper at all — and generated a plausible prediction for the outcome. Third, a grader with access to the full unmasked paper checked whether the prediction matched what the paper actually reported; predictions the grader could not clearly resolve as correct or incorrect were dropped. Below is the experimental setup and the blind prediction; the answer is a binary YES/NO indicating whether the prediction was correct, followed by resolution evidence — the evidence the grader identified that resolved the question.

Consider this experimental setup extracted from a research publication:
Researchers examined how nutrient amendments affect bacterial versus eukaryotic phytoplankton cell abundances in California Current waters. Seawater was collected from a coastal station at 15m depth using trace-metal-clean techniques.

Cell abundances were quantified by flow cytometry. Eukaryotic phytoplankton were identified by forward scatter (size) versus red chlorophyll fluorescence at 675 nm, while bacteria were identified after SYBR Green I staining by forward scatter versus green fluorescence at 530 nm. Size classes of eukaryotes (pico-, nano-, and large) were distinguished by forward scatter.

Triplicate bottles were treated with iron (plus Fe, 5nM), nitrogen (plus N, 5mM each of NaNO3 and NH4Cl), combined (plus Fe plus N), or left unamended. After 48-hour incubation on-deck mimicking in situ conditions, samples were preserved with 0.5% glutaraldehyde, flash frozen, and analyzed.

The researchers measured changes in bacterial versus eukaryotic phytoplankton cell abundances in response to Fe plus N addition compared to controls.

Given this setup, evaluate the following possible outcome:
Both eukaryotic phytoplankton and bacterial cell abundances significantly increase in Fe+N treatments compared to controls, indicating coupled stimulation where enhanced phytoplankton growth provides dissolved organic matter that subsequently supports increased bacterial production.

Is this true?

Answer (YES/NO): NO